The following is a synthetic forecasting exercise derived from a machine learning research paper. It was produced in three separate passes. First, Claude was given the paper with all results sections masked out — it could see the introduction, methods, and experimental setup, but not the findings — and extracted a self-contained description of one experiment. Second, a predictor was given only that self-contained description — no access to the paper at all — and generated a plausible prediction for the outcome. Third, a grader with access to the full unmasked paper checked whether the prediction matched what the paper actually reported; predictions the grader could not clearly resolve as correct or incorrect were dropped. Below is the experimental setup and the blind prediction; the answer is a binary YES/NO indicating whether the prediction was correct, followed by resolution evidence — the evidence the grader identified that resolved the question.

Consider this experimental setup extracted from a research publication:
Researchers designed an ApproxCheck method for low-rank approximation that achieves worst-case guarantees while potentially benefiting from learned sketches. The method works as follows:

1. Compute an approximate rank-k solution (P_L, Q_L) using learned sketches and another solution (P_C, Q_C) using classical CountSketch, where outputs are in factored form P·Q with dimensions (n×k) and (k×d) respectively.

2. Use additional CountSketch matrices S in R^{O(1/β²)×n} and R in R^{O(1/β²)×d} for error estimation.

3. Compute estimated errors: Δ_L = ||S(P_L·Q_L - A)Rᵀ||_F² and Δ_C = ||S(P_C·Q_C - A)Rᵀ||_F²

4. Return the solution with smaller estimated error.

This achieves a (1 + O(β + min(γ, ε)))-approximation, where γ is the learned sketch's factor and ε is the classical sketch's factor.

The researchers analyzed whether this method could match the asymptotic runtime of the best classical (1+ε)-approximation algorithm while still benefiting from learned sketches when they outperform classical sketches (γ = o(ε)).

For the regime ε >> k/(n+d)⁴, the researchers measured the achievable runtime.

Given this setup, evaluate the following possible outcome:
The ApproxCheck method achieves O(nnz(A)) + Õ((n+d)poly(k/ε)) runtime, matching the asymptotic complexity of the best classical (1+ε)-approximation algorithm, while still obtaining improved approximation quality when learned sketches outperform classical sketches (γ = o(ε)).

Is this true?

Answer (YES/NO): YES